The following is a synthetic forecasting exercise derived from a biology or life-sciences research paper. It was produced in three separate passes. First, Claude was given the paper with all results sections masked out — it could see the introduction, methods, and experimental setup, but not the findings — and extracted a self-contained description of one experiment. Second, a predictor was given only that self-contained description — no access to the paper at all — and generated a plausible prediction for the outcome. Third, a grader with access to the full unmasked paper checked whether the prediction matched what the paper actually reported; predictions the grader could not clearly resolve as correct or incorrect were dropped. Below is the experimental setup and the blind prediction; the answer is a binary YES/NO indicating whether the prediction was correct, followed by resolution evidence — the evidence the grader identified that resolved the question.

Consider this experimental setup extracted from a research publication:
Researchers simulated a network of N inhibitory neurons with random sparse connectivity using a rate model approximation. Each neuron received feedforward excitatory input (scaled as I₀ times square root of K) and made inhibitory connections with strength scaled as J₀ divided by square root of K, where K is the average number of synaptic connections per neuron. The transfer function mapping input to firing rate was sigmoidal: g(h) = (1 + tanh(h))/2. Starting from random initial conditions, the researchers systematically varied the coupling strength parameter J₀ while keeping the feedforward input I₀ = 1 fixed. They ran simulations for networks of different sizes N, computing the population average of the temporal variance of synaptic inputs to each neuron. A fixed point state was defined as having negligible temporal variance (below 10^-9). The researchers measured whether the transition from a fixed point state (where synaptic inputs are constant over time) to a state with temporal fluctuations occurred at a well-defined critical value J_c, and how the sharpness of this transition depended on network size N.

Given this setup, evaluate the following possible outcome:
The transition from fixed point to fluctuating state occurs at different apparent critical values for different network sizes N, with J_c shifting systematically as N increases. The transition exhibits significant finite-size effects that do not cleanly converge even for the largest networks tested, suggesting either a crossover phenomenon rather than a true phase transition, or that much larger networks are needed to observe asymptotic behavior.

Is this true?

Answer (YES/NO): NO